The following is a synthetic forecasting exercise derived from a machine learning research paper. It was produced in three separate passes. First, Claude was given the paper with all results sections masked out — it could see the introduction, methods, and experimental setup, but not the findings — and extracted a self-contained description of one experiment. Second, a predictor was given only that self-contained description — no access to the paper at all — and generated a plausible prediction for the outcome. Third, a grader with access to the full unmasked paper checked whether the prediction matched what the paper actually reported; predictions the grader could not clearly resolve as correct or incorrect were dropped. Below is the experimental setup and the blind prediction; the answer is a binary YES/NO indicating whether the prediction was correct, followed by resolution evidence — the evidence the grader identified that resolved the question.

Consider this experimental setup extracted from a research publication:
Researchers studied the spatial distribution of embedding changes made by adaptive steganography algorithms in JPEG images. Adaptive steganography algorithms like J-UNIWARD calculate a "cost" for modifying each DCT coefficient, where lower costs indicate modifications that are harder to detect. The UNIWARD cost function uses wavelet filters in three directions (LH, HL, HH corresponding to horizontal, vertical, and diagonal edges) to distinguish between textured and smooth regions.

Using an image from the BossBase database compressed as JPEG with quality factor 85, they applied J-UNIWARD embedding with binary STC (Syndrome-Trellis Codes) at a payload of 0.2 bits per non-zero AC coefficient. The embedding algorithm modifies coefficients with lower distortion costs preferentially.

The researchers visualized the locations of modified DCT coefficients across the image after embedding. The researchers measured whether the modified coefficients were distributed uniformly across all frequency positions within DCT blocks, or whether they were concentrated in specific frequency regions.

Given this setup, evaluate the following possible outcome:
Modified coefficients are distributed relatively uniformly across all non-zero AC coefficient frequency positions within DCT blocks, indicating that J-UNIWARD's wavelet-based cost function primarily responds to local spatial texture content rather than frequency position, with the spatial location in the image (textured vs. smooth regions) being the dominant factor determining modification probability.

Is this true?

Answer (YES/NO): NO